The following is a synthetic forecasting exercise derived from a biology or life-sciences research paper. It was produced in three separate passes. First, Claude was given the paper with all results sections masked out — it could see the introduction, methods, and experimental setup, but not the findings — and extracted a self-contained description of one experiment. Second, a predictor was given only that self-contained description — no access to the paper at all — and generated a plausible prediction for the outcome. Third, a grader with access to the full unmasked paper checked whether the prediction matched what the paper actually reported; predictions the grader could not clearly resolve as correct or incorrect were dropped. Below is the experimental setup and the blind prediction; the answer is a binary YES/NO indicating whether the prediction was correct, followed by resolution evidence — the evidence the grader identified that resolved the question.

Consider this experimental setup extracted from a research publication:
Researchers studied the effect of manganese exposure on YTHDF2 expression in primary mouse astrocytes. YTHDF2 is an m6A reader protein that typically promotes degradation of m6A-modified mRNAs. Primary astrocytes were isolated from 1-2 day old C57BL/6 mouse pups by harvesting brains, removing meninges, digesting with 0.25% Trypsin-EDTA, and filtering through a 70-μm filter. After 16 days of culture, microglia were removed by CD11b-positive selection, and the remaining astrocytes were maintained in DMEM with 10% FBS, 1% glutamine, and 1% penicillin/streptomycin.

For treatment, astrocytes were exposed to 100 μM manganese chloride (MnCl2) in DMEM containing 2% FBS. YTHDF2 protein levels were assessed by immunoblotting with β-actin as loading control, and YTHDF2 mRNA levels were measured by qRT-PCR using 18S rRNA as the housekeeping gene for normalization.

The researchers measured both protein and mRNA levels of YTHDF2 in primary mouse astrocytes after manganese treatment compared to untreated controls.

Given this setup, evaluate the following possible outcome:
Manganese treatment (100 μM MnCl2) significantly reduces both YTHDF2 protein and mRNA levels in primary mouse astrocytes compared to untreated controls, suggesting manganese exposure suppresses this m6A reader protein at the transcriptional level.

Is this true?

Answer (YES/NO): NO